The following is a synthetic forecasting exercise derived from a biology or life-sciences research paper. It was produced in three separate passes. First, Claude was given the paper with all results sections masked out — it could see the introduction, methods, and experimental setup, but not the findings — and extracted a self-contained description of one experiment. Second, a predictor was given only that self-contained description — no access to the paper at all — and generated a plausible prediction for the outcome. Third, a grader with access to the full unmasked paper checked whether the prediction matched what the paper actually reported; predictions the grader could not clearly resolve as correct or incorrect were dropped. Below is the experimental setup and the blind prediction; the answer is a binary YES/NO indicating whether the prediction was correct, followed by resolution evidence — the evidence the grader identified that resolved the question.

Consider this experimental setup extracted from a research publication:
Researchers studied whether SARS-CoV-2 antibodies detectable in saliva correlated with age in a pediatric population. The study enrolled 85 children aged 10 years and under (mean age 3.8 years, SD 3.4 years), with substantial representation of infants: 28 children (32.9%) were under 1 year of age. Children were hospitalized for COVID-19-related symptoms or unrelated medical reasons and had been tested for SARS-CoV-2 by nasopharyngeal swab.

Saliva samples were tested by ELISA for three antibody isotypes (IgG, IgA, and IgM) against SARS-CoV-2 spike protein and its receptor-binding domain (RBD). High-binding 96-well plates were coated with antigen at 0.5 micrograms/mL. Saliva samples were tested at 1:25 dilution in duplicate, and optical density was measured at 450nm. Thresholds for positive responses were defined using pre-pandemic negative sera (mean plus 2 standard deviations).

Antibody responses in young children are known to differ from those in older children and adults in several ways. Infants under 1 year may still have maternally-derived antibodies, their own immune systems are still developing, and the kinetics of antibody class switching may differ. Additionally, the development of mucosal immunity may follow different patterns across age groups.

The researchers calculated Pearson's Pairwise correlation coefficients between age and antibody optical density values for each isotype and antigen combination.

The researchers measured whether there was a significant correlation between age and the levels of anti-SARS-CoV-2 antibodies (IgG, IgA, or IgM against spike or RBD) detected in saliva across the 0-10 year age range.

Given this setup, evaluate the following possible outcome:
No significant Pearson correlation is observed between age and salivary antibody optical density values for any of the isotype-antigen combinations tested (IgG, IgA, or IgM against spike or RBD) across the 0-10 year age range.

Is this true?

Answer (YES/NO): NO